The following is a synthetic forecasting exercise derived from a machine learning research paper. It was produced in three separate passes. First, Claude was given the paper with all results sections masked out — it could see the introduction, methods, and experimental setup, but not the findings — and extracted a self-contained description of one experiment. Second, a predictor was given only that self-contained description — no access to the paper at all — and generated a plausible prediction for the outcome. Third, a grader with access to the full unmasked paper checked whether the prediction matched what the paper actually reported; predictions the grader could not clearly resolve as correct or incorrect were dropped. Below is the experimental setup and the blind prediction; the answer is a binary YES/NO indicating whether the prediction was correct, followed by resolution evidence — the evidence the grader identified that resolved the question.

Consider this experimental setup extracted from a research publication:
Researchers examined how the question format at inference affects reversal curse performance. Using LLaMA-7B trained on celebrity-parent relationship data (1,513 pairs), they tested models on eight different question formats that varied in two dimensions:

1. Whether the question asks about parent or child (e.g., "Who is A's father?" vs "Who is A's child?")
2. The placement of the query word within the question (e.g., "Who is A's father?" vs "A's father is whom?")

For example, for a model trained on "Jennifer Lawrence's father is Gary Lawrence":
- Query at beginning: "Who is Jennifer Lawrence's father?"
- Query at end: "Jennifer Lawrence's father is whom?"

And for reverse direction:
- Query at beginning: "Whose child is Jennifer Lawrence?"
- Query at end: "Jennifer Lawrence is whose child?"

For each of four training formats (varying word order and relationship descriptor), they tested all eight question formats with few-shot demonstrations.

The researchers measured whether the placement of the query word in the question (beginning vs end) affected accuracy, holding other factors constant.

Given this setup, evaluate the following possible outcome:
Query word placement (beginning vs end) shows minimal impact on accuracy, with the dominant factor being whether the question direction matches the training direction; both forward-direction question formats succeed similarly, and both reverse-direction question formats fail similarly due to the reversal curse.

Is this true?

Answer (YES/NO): YES